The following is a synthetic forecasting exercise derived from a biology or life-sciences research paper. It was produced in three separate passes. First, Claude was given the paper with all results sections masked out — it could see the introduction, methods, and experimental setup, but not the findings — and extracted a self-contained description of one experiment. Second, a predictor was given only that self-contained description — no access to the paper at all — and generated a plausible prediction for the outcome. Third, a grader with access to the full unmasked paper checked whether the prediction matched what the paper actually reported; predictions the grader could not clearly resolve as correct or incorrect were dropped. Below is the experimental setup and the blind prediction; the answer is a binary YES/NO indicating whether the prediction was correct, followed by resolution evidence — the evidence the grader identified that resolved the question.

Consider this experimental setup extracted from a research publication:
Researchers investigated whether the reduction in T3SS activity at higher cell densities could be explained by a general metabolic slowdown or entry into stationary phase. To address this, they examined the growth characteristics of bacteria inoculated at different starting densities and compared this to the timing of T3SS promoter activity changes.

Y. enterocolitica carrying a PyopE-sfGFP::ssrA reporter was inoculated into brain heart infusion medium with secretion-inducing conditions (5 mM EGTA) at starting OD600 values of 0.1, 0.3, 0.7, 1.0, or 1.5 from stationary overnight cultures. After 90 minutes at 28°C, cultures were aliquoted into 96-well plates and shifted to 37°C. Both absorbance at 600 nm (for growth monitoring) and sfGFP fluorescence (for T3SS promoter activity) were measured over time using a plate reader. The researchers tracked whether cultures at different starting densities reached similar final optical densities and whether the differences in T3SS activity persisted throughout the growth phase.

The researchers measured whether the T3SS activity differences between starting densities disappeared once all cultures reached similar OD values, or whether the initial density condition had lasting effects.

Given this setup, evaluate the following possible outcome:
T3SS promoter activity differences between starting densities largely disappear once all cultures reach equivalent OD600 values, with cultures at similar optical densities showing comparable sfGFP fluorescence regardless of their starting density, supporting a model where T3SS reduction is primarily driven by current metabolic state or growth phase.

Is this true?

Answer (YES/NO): YES